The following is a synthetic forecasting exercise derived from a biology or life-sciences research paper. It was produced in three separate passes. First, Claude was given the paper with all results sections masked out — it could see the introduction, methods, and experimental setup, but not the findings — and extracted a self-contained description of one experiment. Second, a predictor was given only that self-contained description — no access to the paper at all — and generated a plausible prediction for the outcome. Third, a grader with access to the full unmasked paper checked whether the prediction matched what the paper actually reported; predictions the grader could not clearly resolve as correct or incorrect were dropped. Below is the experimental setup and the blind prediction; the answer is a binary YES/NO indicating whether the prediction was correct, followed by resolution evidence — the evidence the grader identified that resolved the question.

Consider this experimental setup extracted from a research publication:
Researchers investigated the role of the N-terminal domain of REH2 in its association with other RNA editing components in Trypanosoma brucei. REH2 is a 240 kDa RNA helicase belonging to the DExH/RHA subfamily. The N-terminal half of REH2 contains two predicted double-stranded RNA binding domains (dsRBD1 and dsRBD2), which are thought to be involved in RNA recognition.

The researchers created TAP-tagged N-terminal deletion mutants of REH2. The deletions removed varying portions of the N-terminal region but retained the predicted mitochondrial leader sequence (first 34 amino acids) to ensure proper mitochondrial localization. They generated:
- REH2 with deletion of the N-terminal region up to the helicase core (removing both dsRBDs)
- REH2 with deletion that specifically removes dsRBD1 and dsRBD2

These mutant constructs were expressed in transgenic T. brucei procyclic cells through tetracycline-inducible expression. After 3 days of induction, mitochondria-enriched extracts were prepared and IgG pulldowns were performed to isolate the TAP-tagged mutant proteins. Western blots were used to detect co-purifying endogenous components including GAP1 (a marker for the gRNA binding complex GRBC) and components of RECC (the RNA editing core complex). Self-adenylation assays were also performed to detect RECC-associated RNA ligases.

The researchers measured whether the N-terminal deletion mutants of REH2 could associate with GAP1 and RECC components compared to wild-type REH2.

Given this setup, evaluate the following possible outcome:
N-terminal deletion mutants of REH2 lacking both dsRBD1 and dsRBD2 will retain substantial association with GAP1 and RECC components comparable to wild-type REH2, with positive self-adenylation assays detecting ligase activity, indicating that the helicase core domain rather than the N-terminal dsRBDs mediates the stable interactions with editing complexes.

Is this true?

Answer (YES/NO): NO